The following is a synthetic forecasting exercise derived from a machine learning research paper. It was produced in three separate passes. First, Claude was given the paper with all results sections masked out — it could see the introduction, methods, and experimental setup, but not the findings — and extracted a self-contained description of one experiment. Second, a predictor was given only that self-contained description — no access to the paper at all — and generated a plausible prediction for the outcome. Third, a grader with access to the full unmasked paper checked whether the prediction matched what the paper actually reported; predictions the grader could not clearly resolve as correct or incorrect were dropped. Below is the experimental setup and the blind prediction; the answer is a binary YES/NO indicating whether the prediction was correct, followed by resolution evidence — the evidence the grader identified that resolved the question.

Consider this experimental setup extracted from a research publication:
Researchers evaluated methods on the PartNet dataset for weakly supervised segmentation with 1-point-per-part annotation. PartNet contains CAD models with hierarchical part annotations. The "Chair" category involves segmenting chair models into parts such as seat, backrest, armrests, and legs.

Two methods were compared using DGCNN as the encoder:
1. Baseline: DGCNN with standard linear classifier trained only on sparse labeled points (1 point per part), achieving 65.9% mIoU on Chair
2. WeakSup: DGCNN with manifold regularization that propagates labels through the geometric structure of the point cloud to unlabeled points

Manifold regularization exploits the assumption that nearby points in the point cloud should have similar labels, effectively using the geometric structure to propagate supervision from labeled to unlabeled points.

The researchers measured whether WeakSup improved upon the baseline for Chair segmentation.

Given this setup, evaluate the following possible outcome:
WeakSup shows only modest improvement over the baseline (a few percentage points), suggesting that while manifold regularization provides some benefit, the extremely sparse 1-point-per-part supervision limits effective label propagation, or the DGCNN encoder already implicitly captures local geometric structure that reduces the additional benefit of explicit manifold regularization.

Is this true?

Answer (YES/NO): NO